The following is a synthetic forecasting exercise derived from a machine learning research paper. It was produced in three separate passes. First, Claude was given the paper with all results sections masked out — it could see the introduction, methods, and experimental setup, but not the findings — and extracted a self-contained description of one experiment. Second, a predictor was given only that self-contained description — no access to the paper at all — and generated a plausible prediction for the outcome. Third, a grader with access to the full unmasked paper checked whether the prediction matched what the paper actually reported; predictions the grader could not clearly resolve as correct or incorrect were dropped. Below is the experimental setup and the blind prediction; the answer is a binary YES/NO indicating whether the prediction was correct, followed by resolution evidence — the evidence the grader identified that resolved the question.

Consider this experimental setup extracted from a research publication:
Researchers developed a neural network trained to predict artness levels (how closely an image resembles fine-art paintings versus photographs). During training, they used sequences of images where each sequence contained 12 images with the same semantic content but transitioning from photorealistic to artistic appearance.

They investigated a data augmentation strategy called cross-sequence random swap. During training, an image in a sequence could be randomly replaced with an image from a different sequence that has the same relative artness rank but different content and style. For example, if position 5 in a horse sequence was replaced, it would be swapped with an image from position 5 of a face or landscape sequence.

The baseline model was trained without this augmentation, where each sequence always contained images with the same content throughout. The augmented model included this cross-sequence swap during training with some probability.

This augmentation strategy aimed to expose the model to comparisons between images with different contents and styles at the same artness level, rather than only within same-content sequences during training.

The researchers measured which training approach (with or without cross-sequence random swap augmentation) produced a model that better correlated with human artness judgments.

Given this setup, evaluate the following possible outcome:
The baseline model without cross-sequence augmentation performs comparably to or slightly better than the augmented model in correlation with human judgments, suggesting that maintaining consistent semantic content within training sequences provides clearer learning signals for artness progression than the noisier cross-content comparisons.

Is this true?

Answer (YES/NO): NO